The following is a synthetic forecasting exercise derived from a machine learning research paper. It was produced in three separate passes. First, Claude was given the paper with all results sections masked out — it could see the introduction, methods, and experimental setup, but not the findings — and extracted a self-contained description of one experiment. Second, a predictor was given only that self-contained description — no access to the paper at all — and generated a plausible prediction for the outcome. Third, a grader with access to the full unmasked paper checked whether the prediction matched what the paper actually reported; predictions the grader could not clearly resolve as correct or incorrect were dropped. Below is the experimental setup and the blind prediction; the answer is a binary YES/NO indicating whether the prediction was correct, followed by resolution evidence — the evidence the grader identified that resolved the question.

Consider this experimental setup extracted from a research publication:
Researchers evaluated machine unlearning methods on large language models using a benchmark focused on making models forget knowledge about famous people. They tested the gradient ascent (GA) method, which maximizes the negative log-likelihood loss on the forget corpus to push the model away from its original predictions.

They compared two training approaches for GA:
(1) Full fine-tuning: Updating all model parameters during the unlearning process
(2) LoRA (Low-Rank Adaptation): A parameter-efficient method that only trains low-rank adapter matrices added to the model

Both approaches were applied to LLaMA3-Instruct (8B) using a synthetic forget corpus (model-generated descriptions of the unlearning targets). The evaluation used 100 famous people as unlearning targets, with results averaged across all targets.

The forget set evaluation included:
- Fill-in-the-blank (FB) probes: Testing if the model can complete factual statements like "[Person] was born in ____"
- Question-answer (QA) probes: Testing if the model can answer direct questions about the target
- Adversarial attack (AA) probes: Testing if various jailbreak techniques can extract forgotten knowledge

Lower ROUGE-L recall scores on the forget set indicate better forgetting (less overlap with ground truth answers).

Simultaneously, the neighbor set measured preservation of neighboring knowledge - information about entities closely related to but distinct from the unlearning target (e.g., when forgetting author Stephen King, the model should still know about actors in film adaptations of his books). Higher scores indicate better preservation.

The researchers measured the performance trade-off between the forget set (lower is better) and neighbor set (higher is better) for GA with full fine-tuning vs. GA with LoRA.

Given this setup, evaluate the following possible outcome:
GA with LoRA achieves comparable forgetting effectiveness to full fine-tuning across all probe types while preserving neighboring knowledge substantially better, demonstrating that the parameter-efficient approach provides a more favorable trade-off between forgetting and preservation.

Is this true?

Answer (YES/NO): NO